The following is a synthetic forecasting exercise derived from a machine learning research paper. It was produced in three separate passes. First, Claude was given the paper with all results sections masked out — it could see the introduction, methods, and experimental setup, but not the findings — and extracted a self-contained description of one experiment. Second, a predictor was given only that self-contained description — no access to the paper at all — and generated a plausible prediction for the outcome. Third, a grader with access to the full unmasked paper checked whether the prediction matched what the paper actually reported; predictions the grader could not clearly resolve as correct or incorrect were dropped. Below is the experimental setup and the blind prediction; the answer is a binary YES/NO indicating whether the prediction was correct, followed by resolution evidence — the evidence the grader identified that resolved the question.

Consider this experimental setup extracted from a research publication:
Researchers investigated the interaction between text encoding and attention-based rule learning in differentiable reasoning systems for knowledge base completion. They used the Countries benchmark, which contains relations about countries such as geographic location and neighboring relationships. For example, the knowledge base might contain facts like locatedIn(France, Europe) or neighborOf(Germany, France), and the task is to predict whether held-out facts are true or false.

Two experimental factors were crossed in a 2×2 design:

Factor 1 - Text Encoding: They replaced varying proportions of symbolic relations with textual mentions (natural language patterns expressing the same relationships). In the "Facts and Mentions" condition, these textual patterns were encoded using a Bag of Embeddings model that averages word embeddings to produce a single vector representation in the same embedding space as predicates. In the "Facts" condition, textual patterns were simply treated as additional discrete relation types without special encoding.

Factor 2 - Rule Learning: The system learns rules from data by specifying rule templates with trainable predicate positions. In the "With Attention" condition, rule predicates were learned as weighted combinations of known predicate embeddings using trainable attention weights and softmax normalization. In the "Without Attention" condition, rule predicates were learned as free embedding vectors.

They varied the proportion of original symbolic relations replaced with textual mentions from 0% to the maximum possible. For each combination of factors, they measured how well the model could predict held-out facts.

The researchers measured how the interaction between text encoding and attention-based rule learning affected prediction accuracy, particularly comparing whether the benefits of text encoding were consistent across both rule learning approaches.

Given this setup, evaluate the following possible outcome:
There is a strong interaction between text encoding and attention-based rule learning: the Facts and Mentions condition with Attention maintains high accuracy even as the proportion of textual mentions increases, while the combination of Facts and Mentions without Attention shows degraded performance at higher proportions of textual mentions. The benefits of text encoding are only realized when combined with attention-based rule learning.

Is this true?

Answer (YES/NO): NO